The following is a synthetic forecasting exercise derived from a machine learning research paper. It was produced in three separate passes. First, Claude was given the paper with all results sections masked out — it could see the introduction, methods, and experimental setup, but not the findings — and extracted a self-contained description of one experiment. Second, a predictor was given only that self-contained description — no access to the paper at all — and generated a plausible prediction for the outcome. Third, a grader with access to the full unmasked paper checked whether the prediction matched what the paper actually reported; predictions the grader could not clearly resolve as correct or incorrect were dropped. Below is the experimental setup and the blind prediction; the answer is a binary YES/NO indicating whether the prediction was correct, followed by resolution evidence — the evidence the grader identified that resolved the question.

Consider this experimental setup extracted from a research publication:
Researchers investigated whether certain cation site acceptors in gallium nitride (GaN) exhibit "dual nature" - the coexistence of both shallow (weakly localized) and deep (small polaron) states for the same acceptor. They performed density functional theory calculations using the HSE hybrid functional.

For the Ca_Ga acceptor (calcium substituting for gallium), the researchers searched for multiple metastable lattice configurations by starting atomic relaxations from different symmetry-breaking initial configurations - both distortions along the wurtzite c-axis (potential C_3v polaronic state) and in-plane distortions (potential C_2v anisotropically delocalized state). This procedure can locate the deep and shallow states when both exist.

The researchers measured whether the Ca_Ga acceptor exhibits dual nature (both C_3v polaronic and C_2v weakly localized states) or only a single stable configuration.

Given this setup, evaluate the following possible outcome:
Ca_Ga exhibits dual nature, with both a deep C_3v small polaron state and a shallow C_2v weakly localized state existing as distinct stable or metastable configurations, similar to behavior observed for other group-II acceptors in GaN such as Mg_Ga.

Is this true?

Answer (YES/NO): NO